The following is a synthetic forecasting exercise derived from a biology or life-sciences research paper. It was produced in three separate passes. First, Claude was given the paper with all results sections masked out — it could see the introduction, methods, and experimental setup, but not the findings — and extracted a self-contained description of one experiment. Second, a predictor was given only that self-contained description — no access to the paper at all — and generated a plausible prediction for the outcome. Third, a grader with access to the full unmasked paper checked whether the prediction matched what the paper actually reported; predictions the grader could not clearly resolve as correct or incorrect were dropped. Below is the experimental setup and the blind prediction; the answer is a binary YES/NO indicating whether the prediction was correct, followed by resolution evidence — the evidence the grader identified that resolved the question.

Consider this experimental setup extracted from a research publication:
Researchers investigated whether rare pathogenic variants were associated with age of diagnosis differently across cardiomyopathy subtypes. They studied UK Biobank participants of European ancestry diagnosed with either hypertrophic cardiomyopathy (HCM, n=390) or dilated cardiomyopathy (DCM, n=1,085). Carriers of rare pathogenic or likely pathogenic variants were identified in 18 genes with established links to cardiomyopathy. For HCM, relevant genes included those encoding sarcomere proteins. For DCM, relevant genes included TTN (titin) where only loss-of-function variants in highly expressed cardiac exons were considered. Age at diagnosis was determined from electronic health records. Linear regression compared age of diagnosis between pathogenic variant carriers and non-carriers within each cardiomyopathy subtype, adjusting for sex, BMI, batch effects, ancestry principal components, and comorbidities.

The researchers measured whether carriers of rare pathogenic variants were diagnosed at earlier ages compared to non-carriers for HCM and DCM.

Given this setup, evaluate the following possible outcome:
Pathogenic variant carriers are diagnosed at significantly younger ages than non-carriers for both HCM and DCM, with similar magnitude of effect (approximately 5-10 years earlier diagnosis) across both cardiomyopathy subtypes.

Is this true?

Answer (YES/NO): YES